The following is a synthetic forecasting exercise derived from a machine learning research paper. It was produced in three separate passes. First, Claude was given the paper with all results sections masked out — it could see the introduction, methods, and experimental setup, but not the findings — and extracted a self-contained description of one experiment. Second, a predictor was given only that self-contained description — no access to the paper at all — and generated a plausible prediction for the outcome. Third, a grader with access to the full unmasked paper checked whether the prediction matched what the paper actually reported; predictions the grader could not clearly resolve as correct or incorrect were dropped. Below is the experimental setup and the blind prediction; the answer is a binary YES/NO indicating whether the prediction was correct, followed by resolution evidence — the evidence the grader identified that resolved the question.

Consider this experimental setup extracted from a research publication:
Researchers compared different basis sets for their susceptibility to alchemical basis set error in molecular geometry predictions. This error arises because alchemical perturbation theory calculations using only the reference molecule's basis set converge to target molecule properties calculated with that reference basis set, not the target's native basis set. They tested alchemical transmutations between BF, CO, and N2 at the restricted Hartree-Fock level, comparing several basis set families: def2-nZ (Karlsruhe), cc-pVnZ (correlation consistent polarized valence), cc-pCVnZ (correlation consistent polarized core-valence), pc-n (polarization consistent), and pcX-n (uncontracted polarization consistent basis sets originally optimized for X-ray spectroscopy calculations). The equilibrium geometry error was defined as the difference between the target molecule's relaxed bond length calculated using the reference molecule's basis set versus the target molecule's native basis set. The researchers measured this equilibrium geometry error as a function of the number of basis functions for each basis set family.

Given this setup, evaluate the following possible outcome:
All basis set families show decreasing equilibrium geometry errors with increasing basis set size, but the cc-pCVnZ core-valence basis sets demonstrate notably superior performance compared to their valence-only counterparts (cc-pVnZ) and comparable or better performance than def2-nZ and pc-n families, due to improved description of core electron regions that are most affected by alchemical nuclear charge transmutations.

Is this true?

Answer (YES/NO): NO